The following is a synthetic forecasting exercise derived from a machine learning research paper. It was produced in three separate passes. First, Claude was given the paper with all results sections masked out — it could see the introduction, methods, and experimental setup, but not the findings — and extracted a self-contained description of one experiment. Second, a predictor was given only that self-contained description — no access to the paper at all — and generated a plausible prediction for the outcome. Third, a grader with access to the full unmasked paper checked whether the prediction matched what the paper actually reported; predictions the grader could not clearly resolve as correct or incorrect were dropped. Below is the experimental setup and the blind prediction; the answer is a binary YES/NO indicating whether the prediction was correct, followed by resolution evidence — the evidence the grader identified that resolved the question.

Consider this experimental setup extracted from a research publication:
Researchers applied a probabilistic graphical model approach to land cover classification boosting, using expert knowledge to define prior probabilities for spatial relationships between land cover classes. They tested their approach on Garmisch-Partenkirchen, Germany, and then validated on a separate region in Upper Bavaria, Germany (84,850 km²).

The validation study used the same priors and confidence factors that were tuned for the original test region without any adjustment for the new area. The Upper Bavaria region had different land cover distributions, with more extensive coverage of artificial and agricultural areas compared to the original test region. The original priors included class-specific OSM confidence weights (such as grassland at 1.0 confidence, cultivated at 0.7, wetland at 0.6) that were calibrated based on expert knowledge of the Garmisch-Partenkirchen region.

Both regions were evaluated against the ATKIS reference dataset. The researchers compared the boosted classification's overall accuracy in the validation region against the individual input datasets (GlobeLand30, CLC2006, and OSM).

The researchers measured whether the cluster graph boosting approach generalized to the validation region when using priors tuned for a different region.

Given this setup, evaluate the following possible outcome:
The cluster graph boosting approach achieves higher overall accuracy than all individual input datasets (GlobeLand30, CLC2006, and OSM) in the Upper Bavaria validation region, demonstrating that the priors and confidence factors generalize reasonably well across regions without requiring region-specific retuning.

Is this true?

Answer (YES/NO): YES